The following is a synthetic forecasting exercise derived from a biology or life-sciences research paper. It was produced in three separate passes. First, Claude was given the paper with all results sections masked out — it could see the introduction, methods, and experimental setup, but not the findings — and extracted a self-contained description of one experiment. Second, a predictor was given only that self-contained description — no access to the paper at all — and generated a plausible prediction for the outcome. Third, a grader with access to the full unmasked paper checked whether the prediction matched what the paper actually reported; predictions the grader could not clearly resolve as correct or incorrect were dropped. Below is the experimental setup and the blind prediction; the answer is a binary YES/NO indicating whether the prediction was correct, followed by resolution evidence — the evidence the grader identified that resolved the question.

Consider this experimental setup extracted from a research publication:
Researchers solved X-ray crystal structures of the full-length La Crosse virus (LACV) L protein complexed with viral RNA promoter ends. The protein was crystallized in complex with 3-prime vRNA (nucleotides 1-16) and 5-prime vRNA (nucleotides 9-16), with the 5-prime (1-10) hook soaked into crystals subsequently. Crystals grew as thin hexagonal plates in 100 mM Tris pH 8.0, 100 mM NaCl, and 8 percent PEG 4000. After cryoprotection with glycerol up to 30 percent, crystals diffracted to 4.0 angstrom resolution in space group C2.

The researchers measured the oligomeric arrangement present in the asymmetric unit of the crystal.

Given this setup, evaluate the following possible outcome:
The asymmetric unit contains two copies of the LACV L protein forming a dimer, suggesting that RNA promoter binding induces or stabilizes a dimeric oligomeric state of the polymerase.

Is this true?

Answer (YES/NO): YES